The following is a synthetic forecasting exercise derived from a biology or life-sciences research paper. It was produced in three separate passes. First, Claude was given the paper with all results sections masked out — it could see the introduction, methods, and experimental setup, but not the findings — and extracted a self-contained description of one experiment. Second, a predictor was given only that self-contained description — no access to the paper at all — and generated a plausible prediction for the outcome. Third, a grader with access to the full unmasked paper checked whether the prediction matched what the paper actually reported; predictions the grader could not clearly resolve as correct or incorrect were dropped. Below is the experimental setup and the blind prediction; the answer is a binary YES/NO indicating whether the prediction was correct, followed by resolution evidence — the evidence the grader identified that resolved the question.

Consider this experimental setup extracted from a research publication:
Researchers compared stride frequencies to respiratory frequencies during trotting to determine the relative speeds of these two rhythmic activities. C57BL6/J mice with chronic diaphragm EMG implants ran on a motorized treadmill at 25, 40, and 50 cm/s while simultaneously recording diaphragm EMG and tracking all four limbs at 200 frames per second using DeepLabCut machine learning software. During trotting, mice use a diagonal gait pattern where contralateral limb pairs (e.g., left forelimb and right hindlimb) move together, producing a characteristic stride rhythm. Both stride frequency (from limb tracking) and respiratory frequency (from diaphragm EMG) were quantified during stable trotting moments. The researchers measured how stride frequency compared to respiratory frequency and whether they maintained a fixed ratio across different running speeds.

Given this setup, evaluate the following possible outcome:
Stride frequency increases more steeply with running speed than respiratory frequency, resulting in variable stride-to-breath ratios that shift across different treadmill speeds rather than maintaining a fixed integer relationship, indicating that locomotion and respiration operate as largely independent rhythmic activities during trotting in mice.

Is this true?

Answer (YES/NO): YES